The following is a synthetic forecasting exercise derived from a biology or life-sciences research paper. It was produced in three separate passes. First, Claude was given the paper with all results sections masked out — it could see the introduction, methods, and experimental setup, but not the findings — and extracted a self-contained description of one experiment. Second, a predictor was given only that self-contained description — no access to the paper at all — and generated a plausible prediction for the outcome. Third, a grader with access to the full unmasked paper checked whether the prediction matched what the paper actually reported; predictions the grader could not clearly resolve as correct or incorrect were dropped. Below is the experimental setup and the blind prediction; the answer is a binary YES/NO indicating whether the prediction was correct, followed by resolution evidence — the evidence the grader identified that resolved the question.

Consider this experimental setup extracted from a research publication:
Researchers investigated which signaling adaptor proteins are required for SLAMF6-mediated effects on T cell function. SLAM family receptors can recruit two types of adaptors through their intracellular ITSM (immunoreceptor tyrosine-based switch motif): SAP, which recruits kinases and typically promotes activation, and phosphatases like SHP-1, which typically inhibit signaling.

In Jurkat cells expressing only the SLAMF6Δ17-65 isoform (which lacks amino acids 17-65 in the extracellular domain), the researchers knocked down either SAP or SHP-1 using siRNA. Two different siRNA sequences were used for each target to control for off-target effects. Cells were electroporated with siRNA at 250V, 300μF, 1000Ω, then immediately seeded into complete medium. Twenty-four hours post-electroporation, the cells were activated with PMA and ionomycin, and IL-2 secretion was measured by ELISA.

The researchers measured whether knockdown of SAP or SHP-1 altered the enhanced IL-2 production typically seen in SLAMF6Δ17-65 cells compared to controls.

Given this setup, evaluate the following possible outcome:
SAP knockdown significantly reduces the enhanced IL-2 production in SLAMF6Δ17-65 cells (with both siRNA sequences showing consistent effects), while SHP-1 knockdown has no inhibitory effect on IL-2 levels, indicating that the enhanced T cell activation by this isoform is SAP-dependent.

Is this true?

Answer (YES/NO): NO